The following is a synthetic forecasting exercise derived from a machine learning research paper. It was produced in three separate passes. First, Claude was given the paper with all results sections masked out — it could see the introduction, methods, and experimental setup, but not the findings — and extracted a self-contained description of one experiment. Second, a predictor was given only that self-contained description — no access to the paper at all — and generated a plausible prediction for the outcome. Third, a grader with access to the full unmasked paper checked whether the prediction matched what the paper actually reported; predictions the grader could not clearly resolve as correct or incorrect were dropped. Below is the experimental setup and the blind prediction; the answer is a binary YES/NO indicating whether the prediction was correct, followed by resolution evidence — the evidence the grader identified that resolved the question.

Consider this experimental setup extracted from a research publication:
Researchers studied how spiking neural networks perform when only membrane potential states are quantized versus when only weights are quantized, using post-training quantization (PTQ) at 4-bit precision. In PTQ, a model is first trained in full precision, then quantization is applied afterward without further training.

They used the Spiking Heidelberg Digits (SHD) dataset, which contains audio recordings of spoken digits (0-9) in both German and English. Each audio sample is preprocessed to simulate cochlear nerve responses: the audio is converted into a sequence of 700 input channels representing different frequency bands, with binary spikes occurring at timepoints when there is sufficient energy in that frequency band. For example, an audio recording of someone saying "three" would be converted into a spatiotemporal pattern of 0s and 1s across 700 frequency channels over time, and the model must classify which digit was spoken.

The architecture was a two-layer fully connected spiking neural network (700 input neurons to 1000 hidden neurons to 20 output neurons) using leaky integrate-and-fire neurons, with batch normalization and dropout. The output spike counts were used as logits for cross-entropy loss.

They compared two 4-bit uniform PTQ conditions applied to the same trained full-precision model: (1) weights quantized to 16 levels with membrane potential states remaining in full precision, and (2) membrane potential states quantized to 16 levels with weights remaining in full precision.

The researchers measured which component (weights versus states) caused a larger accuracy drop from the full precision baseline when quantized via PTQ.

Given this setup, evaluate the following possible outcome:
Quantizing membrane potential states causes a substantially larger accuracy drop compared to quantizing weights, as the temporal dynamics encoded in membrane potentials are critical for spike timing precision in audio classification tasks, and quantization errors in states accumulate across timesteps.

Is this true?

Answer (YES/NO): YES